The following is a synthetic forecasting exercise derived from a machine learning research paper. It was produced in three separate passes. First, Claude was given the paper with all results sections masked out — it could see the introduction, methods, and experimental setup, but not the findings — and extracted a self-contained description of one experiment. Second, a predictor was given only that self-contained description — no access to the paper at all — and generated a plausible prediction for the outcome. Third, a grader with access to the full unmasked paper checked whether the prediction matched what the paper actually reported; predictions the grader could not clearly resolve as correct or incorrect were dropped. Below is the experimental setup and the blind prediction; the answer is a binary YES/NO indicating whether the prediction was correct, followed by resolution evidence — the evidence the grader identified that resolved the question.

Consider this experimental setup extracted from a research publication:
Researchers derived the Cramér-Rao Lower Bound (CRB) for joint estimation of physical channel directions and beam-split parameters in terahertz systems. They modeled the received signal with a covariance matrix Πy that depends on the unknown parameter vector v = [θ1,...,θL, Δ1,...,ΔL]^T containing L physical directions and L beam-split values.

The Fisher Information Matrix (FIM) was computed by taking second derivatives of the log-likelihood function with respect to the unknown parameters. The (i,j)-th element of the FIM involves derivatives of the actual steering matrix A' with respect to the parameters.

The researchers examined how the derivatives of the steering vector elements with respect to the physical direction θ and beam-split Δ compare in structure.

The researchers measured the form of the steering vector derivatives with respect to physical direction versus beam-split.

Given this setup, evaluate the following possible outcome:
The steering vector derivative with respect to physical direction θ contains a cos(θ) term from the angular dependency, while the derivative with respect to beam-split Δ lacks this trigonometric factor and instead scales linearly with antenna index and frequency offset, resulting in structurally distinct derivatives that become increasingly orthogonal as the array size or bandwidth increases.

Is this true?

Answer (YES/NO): NO